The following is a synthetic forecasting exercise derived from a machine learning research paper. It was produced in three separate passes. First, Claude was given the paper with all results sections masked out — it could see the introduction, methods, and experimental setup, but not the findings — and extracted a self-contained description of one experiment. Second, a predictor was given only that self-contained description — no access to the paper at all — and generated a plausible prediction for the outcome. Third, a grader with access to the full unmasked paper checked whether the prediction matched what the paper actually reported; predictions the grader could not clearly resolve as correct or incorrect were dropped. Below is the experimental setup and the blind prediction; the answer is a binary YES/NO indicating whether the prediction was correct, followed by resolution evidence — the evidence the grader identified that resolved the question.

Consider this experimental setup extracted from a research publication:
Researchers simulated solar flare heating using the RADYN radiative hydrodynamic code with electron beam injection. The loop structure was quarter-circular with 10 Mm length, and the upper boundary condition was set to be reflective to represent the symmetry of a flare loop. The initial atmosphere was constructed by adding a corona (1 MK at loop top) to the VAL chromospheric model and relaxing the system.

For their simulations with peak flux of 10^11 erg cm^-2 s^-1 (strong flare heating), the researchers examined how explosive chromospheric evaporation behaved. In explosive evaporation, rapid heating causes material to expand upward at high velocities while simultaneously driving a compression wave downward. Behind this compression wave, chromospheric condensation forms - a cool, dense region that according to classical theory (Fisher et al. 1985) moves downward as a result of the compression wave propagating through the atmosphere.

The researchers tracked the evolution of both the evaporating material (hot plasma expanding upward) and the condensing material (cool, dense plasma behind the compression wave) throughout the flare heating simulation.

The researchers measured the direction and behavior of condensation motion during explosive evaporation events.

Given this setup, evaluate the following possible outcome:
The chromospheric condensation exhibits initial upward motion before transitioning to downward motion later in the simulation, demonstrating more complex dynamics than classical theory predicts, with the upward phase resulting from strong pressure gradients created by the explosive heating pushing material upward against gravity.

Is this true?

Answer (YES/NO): NO